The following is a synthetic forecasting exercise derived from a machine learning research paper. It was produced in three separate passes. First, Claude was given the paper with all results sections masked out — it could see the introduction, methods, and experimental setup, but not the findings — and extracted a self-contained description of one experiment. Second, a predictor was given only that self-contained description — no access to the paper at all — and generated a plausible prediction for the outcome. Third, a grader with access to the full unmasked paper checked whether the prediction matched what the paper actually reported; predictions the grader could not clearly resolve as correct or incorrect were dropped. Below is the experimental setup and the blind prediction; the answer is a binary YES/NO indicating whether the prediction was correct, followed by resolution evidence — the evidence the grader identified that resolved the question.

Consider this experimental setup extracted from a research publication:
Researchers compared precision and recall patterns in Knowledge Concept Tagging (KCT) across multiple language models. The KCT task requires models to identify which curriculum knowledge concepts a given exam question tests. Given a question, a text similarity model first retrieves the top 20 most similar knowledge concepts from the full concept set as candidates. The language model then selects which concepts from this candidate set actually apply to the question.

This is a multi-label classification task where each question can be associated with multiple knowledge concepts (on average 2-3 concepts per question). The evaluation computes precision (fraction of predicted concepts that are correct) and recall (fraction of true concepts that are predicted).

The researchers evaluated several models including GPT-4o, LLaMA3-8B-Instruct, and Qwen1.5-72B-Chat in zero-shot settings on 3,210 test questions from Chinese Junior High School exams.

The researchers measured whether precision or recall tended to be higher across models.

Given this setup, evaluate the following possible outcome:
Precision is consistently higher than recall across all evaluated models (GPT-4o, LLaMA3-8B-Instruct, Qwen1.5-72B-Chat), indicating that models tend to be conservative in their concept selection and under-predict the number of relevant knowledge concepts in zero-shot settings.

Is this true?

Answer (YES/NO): NO